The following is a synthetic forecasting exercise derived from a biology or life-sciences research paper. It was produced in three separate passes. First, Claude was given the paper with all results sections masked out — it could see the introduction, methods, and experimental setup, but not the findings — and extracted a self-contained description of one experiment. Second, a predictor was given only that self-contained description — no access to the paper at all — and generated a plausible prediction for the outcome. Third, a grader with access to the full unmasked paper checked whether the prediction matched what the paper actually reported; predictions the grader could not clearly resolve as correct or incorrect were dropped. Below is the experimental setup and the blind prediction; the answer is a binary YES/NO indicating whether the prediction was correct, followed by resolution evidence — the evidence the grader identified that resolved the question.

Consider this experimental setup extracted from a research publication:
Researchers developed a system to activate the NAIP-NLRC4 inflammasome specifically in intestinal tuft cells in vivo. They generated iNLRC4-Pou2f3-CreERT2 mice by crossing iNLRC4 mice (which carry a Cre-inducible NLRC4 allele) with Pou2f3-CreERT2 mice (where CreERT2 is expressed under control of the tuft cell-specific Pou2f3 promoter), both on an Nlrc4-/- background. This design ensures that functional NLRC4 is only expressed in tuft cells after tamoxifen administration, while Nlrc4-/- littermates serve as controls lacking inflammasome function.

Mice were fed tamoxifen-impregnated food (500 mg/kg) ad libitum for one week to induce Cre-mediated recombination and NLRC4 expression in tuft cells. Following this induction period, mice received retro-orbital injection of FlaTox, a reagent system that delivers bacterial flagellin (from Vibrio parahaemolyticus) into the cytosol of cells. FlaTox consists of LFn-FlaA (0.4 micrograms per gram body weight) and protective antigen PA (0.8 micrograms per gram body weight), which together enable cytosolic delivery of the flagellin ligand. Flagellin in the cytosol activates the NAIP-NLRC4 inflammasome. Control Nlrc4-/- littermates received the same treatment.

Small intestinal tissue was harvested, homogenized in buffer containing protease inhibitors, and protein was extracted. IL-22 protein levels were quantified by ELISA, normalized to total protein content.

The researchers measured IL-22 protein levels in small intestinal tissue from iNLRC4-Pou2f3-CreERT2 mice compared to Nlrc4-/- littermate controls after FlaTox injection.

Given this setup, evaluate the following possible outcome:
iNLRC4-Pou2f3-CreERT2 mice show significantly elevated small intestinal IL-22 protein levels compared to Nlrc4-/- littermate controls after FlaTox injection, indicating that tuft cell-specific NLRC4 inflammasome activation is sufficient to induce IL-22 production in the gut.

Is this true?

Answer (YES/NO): YES